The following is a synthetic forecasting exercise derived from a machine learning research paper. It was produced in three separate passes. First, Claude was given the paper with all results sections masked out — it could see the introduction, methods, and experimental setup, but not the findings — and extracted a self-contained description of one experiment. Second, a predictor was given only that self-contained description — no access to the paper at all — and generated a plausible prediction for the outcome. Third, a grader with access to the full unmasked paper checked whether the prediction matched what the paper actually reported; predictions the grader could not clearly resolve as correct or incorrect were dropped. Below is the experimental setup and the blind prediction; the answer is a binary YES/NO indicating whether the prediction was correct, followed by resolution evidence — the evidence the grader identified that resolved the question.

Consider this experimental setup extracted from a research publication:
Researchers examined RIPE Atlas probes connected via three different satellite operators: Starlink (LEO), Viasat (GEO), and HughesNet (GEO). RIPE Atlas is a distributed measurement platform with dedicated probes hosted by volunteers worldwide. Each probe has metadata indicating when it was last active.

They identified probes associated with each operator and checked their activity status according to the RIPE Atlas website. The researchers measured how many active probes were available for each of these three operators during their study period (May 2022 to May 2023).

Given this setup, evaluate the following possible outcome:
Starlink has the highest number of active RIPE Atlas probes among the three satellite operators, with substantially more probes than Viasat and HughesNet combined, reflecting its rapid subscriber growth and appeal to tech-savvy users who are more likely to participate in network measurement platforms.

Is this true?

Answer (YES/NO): YES